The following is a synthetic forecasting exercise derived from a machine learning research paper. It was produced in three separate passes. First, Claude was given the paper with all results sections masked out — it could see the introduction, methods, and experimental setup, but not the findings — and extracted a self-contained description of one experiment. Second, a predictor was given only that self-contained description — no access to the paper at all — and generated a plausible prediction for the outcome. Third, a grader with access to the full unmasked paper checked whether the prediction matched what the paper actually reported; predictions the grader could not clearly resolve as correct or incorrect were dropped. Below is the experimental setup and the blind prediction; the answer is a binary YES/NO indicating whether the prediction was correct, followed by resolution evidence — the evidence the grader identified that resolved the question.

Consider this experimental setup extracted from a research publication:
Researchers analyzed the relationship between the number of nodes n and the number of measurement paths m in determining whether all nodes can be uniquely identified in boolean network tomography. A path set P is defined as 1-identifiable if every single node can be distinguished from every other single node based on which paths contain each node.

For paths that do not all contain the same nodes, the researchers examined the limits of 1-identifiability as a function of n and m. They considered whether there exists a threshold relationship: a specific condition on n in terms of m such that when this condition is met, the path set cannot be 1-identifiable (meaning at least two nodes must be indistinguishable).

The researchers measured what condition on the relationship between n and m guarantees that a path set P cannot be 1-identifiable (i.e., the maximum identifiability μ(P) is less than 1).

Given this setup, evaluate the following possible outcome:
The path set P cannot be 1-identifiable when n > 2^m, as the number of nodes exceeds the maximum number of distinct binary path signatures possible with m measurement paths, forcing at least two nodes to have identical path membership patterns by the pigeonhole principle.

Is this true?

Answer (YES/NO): NO